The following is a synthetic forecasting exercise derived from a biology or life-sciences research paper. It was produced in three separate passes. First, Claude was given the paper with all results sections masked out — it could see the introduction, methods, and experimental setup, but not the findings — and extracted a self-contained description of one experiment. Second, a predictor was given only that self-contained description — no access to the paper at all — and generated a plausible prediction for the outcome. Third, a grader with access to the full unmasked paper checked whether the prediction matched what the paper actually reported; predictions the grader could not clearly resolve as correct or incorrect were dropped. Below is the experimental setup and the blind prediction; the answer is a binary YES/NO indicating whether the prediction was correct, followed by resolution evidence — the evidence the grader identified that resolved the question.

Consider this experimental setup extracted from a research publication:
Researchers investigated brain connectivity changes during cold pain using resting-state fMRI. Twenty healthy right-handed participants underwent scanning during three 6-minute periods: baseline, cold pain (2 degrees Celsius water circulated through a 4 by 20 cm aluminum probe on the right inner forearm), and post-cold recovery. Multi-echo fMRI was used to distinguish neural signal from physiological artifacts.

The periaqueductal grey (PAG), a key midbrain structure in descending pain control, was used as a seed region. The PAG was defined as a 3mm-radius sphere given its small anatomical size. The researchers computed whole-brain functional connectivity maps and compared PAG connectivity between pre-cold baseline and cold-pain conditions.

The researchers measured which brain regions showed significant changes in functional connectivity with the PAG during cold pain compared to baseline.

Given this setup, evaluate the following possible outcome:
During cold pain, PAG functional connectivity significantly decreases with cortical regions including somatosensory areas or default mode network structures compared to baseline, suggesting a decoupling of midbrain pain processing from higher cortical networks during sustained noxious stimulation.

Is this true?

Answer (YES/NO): NO